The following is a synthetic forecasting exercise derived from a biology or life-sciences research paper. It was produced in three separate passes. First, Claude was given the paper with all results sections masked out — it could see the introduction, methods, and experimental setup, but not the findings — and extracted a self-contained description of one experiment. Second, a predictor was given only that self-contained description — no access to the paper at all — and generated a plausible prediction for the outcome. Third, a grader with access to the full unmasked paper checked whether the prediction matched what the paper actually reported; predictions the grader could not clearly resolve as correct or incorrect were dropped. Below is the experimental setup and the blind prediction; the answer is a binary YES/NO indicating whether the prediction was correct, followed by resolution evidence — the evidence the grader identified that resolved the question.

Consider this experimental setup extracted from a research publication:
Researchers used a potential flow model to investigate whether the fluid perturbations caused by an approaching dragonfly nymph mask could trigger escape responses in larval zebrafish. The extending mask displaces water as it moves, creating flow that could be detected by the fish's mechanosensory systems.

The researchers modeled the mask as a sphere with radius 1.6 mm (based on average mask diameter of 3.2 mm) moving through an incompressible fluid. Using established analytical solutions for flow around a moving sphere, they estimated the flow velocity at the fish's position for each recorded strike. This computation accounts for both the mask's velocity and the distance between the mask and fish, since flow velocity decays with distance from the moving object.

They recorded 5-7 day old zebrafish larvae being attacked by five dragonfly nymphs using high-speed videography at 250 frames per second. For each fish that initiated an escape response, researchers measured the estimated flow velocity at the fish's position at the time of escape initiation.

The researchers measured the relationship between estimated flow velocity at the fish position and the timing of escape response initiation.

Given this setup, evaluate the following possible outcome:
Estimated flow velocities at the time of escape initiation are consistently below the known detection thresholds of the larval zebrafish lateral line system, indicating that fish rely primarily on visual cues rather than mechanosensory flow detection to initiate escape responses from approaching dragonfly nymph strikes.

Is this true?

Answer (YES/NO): NO